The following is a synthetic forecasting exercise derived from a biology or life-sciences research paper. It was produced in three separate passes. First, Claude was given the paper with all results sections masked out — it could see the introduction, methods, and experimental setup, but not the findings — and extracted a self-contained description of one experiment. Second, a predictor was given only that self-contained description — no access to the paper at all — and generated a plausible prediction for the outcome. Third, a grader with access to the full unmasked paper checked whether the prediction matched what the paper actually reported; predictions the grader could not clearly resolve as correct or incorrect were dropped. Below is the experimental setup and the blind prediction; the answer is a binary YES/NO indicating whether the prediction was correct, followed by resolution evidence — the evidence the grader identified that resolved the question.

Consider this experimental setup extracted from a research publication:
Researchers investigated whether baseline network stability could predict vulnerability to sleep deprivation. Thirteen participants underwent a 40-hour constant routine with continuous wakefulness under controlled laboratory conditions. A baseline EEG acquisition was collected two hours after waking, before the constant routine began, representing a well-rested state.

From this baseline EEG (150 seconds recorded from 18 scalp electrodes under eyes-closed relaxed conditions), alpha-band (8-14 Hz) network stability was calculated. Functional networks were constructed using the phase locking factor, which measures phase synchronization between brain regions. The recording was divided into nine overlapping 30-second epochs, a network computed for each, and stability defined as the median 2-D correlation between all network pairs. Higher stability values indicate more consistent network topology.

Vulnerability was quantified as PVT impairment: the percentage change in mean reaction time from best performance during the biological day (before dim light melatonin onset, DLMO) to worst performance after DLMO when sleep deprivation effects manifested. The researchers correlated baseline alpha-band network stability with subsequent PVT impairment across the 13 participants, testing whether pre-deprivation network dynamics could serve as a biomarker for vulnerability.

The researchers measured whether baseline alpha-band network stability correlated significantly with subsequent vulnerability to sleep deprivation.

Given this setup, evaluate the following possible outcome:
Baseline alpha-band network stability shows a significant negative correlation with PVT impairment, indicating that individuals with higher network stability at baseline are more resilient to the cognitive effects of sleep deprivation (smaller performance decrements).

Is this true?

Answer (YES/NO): NO